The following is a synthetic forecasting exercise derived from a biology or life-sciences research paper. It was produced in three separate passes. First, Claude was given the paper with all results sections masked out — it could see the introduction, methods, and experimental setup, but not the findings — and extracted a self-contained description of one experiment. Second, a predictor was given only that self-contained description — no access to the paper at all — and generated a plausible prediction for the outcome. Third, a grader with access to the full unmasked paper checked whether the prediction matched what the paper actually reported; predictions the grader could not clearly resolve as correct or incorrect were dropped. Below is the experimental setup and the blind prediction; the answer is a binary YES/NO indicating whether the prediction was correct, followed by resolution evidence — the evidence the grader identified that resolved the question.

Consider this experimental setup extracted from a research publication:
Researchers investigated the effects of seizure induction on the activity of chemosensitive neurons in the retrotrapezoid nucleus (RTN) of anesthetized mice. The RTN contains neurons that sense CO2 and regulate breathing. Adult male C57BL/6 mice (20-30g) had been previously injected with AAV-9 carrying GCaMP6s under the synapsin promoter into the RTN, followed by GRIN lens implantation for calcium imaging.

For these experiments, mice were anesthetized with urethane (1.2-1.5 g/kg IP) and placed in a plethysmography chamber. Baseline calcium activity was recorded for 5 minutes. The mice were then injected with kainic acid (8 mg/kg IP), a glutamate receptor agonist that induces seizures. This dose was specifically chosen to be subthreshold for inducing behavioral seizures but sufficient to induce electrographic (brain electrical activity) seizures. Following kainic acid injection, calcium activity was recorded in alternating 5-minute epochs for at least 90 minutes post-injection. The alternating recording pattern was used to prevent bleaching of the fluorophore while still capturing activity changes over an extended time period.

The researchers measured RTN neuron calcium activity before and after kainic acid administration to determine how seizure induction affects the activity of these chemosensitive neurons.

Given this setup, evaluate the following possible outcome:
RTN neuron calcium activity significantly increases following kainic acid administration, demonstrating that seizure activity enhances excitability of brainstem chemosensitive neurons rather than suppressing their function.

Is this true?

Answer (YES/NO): YES